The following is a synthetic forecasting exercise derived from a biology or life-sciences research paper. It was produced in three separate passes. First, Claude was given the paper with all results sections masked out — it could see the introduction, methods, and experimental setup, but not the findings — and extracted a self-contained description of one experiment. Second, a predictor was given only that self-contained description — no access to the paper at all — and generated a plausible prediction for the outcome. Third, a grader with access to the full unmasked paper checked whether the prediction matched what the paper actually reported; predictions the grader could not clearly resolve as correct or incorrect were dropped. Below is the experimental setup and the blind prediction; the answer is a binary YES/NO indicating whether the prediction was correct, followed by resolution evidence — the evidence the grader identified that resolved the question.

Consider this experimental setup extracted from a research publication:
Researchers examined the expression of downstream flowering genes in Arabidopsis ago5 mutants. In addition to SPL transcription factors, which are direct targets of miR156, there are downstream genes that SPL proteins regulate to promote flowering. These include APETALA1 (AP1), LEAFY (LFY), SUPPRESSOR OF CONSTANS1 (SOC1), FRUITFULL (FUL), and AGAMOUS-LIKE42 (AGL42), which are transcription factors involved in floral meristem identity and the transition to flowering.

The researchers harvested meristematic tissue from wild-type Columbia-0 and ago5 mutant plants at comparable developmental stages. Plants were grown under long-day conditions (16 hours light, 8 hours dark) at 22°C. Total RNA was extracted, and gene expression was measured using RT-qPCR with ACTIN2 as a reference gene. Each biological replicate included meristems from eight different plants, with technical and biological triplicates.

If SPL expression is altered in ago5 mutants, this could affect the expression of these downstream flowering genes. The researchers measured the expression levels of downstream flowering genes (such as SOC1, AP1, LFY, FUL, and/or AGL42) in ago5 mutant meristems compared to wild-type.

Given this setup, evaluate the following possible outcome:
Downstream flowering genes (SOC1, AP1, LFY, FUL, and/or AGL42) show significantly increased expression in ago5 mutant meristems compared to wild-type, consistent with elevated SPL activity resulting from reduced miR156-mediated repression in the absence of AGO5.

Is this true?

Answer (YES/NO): YES